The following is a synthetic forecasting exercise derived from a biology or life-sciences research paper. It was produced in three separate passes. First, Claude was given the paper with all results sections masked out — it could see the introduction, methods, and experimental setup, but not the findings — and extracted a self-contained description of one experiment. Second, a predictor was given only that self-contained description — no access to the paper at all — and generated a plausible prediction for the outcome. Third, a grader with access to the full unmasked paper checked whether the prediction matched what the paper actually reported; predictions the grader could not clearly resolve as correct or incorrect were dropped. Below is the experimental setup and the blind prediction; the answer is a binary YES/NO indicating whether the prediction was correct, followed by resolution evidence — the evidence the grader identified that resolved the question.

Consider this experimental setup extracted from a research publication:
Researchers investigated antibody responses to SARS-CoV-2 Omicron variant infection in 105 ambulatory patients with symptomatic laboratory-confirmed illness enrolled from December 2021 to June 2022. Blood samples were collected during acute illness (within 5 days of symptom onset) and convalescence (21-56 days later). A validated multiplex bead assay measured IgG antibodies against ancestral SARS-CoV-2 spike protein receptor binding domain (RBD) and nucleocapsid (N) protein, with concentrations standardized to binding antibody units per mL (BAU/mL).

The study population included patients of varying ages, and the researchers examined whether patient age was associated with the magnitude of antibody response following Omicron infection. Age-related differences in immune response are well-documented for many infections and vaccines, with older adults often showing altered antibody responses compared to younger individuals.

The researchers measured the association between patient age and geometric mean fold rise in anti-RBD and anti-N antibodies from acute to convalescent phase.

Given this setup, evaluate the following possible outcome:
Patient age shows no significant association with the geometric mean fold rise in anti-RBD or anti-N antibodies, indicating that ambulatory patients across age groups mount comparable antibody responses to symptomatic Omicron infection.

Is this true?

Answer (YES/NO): YES